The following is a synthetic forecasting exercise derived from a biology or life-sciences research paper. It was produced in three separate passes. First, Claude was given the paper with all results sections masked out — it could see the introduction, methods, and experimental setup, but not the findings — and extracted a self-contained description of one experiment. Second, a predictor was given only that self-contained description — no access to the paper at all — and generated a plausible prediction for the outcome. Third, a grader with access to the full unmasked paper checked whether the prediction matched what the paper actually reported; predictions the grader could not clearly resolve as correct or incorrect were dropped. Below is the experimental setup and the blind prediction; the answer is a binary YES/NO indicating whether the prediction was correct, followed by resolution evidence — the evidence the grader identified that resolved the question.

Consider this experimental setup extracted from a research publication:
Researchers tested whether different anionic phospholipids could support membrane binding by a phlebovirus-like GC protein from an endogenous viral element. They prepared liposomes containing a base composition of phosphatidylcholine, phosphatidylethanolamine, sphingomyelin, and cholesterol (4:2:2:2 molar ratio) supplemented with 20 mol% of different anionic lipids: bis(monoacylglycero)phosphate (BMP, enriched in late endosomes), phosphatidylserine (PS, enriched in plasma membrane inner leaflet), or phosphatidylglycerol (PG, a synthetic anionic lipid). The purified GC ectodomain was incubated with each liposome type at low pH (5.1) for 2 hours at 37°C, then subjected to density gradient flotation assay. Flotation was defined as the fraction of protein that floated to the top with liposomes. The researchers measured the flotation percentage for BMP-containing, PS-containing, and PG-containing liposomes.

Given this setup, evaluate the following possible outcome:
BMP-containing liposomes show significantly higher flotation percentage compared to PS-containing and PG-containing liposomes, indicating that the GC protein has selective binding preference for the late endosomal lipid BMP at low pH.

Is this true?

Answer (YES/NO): NO